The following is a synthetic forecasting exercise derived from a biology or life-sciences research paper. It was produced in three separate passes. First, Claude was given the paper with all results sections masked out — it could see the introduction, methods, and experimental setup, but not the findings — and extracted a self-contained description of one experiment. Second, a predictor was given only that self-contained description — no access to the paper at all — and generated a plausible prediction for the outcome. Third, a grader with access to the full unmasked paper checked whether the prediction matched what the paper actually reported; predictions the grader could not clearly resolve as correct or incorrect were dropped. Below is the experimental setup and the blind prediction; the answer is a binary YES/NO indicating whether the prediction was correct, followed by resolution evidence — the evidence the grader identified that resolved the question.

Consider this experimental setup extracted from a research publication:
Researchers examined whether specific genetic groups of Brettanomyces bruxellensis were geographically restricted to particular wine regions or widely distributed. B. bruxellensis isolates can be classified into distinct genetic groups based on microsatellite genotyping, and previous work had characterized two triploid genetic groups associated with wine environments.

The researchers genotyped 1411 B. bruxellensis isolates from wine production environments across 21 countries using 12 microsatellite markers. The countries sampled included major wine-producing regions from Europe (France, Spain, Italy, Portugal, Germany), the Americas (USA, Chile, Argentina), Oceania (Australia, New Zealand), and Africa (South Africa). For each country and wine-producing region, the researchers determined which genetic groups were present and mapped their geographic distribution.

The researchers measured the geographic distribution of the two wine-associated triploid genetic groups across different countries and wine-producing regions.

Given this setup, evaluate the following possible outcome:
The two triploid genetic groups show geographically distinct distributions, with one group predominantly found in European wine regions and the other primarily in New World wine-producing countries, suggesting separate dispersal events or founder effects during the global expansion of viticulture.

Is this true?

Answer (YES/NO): NO